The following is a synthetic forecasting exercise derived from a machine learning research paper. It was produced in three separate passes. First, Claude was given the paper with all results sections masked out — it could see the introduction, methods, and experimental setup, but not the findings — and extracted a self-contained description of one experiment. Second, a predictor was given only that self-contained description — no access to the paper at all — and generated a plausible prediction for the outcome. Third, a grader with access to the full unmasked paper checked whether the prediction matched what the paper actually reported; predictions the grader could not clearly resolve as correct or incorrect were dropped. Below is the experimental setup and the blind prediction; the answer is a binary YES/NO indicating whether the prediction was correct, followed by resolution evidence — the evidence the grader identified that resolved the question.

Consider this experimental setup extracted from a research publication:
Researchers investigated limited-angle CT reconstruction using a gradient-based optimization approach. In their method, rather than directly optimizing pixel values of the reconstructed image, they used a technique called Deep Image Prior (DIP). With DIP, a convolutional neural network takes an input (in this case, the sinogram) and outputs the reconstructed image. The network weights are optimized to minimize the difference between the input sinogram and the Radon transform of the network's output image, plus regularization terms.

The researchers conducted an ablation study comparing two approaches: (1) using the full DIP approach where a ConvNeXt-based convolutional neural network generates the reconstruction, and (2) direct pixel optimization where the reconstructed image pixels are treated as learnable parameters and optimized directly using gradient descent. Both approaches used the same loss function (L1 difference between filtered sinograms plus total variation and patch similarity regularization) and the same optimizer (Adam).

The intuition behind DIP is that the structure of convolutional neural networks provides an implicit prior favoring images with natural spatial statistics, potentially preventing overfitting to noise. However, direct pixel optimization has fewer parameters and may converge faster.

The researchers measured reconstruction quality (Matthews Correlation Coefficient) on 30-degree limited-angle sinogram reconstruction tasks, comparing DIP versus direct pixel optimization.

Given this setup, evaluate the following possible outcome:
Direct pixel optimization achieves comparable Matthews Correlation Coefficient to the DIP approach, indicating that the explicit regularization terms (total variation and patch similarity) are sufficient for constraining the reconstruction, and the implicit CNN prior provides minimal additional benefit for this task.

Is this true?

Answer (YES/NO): NO